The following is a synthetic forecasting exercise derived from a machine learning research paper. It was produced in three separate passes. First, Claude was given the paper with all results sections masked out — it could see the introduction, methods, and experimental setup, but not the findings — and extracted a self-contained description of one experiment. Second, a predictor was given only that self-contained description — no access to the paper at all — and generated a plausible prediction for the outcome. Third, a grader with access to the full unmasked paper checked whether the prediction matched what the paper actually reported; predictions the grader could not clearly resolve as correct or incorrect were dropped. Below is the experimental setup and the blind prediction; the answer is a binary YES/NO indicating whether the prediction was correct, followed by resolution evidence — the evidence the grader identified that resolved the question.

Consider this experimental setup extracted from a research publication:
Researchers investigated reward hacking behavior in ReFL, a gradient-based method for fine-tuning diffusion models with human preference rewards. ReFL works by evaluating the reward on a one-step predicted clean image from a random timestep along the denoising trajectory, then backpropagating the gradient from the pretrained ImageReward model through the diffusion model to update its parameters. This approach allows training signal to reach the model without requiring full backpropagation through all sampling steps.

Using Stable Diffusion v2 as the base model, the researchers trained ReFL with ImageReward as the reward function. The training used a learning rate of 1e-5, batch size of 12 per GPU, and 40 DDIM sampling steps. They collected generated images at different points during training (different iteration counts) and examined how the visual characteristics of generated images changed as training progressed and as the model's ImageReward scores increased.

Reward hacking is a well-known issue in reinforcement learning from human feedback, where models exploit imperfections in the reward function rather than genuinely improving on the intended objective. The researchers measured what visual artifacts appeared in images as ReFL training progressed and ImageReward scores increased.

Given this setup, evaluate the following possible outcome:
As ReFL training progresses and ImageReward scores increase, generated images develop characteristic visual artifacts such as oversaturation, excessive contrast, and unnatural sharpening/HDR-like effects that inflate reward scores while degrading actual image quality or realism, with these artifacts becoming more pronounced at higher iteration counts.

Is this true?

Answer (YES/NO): NO